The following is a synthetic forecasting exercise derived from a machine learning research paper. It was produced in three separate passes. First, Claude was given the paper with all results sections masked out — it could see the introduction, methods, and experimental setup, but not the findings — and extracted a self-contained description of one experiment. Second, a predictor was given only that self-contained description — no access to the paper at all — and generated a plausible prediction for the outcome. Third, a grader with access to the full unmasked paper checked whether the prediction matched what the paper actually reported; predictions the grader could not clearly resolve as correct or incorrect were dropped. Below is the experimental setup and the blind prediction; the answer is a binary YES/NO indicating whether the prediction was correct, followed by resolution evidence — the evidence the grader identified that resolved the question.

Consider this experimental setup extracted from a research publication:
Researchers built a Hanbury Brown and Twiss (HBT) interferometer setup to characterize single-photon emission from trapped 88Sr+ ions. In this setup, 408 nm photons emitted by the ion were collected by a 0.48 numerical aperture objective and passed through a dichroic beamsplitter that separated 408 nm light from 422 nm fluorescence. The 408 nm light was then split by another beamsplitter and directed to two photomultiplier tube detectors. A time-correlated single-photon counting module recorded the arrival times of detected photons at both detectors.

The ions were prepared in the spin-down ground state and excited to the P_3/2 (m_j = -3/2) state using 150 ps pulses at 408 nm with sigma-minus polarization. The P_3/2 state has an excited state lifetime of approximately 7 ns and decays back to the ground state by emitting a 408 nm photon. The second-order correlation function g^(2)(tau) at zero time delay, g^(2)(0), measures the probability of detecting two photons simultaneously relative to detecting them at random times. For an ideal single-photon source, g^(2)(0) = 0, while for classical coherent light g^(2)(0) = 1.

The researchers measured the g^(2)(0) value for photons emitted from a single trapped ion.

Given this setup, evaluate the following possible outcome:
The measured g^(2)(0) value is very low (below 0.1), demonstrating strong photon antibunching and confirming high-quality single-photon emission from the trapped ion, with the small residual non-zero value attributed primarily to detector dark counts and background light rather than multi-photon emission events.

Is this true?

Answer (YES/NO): YES